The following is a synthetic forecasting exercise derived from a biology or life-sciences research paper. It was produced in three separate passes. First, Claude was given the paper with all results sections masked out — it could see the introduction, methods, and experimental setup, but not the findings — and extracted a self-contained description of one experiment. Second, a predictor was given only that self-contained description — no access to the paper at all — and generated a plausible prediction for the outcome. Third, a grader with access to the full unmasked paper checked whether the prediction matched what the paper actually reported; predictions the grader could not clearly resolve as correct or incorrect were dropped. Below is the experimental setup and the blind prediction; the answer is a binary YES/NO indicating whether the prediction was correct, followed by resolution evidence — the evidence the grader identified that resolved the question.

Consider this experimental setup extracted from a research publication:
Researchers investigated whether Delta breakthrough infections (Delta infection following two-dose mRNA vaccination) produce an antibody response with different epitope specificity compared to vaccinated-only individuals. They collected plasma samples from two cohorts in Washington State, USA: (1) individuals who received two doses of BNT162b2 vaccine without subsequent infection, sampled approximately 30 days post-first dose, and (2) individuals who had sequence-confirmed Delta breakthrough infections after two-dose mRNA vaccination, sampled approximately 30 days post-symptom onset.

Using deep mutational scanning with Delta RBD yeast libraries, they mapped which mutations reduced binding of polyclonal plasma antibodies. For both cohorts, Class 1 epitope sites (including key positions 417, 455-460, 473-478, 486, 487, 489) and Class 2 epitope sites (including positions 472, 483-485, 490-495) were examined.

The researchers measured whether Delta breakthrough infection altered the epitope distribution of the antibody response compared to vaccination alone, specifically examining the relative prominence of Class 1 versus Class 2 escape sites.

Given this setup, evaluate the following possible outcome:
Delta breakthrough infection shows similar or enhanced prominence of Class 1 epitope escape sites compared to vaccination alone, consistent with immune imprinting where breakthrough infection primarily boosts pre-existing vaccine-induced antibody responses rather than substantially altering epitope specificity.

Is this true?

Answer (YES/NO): YES